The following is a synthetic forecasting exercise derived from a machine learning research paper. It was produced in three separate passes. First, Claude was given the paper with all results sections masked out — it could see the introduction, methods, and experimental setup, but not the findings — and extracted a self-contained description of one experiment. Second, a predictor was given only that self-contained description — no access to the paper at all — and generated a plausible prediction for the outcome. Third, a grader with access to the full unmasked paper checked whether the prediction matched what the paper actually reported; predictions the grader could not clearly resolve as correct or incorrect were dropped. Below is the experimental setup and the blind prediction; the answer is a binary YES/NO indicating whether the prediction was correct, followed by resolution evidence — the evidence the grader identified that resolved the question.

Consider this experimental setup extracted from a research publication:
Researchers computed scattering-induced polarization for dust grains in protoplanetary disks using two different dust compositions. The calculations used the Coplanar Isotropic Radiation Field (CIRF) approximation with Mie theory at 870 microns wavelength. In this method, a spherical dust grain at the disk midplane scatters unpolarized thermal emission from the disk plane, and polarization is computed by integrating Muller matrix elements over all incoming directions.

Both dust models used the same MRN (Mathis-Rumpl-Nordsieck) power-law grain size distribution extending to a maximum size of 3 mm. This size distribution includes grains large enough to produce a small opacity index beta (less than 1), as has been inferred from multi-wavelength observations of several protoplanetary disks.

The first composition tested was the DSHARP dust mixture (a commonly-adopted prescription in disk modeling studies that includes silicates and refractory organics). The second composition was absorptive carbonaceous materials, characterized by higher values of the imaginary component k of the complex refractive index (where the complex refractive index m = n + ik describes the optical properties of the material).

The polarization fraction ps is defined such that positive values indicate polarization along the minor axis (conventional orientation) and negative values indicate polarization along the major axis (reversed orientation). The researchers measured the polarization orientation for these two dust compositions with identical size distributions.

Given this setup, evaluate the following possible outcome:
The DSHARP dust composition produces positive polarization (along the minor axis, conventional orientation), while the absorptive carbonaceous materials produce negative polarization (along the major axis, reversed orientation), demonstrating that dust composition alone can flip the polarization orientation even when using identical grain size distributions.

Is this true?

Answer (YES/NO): NO